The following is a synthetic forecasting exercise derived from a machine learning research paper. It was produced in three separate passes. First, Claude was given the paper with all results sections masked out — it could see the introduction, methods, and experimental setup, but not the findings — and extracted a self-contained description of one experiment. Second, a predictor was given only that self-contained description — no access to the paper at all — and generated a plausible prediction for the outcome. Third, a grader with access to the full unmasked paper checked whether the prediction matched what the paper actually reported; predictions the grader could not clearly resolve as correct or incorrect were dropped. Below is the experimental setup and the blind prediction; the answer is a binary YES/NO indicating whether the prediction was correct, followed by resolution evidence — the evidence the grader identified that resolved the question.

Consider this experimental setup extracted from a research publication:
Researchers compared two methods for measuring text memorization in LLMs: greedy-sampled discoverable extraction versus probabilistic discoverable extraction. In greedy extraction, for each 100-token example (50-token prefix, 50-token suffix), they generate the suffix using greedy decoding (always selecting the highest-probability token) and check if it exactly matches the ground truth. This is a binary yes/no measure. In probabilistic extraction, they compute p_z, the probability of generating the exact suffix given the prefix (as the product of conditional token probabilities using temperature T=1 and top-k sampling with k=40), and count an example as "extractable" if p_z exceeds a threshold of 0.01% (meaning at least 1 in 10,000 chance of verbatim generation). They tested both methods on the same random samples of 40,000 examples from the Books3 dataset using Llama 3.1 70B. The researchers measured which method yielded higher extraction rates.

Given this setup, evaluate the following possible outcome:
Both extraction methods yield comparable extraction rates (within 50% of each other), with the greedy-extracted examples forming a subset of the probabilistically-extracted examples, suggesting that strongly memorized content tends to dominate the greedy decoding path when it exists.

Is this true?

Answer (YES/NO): NO